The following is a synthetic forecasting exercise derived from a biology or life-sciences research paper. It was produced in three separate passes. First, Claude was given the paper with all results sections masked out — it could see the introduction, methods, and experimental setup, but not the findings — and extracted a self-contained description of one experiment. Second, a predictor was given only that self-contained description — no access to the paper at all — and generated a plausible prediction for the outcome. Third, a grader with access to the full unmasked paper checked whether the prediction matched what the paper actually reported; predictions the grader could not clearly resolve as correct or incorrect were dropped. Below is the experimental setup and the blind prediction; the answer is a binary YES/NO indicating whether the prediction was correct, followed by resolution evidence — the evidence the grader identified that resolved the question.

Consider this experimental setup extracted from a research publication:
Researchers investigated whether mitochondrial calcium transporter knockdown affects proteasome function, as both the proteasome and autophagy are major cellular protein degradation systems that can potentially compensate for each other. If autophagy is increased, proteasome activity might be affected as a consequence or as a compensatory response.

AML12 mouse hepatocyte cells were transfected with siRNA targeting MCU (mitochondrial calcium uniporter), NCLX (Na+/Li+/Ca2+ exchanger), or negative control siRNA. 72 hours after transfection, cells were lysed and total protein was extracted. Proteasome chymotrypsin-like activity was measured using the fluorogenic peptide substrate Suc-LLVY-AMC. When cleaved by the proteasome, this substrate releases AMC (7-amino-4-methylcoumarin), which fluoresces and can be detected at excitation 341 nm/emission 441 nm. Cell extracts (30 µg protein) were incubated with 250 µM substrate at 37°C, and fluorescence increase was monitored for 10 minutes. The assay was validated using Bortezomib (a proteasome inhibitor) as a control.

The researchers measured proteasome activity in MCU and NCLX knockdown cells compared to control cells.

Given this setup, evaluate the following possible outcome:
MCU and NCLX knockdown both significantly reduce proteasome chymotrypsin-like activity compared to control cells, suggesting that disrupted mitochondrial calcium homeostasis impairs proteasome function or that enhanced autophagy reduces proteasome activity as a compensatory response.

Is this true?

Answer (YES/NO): NO